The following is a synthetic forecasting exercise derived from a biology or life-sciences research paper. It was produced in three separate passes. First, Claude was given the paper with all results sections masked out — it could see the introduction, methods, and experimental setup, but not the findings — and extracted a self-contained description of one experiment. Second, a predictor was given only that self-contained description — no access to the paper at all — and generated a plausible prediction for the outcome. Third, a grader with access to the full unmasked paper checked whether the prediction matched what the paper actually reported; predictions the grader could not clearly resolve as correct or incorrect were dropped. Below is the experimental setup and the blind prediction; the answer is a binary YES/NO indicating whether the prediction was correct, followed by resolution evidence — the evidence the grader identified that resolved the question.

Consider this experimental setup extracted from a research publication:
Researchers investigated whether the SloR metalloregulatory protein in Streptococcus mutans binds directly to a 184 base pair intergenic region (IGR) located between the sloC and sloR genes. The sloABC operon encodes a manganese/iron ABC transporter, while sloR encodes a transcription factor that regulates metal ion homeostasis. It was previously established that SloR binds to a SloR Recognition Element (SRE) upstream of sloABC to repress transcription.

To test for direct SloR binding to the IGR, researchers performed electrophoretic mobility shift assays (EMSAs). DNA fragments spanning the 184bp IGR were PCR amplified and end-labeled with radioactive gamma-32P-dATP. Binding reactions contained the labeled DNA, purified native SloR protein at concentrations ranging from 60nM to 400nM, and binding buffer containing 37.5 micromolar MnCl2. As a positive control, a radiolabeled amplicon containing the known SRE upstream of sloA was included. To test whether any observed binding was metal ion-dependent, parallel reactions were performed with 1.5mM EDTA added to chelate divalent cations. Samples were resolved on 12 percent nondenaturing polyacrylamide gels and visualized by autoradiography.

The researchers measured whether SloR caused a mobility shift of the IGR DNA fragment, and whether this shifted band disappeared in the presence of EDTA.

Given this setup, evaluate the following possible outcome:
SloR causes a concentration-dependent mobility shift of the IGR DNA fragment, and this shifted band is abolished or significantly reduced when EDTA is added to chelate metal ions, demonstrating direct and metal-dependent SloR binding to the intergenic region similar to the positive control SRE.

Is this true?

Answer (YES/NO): YES